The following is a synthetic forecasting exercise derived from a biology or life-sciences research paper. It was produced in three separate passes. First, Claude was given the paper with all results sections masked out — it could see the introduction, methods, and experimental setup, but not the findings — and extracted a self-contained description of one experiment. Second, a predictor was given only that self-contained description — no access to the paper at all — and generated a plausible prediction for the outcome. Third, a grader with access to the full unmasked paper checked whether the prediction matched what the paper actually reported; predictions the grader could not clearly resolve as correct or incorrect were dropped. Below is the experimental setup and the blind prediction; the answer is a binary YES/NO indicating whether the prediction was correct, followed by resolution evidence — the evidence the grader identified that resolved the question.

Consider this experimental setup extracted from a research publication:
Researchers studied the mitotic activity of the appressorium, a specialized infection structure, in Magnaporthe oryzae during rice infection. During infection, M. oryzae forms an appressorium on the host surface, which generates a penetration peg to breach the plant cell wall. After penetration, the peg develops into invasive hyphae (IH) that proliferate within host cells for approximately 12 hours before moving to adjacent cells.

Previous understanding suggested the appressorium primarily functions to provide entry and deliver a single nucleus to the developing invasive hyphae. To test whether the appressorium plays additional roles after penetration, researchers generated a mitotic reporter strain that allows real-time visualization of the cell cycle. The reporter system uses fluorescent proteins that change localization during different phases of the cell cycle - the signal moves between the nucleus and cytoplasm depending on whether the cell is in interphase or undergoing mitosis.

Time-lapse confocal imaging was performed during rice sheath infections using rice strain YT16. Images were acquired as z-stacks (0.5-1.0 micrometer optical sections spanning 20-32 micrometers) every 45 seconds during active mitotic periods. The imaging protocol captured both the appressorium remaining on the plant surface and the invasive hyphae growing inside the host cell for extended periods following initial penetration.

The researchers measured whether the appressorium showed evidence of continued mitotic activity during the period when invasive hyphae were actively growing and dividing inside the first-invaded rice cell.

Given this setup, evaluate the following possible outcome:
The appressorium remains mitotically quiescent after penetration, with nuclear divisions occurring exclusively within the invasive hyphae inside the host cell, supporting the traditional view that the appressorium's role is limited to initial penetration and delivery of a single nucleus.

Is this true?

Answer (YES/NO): NO